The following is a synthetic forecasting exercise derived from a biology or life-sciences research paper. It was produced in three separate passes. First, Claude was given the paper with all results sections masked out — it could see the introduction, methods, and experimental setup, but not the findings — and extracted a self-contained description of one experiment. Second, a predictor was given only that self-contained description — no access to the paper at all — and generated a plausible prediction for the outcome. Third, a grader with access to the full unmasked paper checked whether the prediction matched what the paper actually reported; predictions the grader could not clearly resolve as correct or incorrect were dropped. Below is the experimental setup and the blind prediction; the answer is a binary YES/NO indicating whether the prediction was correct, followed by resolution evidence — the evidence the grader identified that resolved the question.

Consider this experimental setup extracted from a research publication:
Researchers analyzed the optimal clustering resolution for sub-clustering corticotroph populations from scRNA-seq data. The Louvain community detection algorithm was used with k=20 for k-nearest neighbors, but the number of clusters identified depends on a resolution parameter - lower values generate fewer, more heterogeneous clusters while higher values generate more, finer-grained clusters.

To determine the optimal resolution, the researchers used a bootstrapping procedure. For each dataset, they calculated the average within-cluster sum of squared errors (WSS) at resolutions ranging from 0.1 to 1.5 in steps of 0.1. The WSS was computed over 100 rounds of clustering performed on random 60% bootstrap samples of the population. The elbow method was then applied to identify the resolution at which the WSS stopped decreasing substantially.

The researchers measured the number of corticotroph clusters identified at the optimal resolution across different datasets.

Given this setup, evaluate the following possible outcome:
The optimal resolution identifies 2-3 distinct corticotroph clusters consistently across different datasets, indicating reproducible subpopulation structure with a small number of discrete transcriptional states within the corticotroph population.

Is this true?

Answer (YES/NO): NO